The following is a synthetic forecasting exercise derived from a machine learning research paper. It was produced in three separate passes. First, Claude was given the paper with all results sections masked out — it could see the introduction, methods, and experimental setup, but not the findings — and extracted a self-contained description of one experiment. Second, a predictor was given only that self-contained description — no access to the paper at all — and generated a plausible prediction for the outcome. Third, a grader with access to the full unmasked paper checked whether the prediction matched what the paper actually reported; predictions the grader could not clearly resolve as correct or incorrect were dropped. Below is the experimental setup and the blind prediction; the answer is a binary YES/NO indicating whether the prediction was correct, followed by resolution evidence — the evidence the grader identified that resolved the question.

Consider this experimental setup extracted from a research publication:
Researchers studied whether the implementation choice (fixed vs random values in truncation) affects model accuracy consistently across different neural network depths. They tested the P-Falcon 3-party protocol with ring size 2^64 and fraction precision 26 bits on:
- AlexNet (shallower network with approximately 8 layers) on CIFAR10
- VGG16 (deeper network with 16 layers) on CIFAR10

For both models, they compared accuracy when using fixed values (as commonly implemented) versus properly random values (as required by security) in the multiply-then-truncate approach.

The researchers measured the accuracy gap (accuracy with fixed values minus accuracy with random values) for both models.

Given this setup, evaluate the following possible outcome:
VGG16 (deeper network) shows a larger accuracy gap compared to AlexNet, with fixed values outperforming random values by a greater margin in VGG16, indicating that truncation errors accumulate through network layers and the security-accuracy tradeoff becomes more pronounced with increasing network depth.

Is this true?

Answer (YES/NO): YES